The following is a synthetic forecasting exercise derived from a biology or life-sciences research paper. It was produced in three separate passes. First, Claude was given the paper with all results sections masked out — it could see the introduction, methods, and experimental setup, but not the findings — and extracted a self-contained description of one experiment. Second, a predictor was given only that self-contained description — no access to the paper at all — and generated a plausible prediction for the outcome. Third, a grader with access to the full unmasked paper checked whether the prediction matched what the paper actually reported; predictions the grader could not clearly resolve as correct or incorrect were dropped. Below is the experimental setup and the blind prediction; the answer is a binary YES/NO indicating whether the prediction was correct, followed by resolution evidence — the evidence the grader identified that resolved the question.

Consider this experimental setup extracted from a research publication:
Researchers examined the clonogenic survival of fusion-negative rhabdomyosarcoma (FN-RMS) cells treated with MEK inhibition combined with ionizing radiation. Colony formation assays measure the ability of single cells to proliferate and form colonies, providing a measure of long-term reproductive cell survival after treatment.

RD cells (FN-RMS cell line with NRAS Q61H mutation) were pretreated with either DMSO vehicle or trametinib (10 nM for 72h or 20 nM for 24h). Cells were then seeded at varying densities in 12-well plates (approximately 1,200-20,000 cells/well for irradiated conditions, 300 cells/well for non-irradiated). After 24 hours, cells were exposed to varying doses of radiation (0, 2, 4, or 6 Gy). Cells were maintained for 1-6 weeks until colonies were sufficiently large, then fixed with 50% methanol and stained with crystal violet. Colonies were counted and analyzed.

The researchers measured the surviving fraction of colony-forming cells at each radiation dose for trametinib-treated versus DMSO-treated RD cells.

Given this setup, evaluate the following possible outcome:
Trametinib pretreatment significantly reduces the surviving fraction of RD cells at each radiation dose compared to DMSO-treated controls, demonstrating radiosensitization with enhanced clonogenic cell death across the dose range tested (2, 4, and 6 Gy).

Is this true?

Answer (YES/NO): YES